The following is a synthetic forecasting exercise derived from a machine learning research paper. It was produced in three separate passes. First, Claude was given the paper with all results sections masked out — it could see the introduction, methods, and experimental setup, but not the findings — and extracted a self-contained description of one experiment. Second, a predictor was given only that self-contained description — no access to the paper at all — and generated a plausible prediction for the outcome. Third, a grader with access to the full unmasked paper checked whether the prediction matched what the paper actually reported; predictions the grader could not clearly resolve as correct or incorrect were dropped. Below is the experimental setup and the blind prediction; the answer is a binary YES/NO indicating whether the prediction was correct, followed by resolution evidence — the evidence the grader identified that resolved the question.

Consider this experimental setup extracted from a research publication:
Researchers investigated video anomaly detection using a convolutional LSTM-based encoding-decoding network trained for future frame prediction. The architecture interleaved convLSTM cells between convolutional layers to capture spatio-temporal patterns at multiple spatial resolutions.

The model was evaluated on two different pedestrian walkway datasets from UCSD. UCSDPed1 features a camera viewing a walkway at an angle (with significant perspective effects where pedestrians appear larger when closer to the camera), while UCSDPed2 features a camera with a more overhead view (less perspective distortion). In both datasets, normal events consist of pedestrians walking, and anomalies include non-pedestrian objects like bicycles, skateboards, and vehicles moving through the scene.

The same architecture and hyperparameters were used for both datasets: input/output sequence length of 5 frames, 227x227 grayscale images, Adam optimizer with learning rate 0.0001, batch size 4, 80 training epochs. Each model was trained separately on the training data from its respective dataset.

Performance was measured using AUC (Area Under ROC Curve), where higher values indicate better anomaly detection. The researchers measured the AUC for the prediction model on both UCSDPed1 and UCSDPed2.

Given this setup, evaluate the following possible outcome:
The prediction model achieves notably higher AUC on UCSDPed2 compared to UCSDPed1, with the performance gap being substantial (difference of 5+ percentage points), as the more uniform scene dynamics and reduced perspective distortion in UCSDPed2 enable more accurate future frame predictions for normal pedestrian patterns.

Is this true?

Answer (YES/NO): YES